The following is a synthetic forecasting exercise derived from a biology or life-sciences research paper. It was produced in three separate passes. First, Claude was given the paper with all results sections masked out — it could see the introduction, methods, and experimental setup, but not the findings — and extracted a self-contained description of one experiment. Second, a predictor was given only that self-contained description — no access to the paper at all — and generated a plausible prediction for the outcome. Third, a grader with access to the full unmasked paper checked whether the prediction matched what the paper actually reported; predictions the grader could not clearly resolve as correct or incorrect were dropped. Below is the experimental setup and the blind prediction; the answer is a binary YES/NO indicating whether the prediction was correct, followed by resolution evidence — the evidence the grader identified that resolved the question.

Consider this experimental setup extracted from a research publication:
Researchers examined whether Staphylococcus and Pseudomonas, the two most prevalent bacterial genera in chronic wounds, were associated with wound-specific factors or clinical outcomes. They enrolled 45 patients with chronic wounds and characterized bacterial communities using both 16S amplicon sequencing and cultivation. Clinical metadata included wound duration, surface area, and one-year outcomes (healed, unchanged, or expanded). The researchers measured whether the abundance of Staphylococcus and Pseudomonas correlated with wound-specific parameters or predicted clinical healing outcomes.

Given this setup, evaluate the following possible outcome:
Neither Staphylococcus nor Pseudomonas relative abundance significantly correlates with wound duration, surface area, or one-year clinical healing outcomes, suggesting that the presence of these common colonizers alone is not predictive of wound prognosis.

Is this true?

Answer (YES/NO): NO